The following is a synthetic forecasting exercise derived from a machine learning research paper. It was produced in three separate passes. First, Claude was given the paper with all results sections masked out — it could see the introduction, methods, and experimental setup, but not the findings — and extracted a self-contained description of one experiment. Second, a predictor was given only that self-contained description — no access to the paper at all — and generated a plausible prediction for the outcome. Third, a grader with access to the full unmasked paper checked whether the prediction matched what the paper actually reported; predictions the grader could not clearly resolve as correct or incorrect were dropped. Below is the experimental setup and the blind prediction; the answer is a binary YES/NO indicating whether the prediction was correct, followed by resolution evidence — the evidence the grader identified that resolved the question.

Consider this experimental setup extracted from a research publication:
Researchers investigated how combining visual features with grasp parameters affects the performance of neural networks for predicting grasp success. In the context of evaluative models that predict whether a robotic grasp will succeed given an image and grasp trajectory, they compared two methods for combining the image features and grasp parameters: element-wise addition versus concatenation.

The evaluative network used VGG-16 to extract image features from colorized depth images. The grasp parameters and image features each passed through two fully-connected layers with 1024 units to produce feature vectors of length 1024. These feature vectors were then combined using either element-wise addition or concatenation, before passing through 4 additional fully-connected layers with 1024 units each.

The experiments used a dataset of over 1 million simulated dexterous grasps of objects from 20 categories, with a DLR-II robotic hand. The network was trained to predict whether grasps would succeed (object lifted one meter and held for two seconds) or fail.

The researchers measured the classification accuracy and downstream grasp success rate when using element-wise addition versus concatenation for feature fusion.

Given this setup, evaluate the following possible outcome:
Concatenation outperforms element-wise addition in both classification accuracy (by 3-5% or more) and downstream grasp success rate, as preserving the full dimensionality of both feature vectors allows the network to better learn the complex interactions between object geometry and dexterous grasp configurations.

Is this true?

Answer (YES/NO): NO